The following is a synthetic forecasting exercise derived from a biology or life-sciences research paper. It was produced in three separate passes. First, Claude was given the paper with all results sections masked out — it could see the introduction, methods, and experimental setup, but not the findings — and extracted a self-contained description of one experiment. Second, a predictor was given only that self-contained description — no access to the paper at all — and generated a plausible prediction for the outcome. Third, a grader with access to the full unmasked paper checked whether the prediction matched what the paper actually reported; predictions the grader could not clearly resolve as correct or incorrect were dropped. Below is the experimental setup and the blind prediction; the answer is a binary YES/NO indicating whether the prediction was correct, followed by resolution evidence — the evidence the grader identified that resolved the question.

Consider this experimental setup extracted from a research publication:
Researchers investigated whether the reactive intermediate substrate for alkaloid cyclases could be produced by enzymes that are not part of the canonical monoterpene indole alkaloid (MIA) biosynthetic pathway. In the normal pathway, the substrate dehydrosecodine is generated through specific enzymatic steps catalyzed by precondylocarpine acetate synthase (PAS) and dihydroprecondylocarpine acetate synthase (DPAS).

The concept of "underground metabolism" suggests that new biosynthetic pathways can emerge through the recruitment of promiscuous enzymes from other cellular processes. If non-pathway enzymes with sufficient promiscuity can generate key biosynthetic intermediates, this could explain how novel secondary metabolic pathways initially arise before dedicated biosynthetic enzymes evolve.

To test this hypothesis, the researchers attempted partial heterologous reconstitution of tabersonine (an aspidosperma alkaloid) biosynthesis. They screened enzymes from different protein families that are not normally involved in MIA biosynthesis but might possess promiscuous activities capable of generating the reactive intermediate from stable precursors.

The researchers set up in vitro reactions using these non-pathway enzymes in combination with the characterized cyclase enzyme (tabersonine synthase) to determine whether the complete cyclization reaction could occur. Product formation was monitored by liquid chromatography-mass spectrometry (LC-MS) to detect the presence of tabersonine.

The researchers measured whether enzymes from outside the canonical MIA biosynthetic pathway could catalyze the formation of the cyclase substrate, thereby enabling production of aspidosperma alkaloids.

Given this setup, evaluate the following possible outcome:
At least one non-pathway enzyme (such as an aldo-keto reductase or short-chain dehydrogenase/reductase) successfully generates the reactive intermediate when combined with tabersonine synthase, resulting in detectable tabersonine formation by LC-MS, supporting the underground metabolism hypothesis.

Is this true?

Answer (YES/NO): YES